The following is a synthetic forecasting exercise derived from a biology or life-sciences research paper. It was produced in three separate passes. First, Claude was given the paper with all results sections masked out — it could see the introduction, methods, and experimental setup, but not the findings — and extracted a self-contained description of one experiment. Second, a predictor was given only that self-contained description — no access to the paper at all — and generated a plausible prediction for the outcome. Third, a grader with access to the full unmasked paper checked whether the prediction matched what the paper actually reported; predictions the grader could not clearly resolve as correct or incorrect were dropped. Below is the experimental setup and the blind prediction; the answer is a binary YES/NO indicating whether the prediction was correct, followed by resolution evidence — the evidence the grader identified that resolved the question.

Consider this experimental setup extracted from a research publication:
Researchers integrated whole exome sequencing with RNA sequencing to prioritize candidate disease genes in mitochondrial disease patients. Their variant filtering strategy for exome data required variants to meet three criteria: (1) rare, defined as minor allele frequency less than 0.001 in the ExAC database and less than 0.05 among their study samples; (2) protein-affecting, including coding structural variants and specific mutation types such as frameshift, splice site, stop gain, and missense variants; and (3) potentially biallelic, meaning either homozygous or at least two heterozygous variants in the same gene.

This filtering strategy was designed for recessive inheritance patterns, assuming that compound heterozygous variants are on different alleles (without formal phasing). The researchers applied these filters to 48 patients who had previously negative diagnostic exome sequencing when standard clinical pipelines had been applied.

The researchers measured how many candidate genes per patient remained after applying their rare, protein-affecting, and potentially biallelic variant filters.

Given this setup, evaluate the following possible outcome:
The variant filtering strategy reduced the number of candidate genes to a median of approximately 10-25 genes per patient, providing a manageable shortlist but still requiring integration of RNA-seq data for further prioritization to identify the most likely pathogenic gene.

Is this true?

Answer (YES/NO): YES